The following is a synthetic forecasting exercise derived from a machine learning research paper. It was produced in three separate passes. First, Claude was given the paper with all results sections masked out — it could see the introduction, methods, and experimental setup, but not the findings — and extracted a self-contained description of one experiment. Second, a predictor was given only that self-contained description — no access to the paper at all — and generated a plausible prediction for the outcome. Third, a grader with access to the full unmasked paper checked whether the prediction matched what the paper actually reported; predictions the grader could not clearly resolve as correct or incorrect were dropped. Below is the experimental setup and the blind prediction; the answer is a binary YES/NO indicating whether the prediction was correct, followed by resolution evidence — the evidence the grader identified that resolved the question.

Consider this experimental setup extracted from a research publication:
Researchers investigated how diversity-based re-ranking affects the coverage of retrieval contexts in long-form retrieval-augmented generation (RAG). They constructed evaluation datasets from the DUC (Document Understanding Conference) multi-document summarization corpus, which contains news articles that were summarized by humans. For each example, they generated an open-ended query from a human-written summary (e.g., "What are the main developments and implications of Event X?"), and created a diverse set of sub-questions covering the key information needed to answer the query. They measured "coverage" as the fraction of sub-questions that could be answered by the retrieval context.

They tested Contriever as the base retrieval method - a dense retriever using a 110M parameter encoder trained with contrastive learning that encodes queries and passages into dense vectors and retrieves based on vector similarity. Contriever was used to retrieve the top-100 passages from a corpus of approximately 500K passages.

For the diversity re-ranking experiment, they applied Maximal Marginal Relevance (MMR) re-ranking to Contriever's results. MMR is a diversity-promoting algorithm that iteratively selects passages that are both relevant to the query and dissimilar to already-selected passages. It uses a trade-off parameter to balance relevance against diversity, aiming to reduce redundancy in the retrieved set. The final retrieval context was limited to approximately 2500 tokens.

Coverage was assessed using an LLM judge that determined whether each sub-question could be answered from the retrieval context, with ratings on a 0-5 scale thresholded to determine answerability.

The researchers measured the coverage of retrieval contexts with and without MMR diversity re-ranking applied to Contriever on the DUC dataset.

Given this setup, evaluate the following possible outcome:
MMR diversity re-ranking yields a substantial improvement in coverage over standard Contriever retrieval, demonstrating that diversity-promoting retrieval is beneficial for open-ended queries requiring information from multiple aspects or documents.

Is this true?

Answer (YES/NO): NO